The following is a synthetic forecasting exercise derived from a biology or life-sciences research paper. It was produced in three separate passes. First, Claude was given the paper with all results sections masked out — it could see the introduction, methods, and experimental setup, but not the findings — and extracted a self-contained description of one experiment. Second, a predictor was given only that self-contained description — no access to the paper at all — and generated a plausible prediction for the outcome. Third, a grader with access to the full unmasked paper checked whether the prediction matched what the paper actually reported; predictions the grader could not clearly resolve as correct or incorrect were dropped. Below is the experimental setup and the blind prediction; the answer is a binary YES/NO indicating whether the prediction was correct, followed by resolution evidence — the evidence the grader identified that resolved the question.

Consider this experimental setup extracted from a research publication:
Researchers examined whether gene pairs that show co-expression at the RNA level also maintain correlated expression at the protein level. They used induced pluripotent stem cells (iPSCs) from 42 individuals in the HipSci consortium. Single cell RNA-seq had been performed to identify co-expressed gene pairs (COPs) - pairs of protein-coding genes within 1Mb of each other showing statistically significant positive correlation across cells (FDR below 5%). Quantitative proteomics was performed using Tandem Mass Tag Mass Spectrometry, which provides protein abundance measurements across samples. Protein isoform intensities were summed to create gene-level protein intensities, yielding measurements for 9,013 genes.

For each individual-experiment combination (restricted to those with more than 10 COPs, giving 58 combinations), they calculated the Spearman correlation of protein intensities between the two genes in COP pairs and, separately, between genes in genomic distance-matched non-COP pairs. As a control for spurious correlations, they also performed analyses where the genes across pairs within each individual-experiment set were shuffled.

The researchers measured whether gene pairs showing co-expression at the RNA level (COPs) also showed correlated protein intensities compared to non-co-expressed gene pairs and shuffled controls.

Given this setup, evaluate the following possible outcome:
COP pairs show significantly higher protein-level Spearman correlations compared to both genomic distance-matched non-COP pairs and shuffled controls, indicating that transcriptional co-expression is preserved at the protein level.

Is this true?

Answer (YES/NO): YES